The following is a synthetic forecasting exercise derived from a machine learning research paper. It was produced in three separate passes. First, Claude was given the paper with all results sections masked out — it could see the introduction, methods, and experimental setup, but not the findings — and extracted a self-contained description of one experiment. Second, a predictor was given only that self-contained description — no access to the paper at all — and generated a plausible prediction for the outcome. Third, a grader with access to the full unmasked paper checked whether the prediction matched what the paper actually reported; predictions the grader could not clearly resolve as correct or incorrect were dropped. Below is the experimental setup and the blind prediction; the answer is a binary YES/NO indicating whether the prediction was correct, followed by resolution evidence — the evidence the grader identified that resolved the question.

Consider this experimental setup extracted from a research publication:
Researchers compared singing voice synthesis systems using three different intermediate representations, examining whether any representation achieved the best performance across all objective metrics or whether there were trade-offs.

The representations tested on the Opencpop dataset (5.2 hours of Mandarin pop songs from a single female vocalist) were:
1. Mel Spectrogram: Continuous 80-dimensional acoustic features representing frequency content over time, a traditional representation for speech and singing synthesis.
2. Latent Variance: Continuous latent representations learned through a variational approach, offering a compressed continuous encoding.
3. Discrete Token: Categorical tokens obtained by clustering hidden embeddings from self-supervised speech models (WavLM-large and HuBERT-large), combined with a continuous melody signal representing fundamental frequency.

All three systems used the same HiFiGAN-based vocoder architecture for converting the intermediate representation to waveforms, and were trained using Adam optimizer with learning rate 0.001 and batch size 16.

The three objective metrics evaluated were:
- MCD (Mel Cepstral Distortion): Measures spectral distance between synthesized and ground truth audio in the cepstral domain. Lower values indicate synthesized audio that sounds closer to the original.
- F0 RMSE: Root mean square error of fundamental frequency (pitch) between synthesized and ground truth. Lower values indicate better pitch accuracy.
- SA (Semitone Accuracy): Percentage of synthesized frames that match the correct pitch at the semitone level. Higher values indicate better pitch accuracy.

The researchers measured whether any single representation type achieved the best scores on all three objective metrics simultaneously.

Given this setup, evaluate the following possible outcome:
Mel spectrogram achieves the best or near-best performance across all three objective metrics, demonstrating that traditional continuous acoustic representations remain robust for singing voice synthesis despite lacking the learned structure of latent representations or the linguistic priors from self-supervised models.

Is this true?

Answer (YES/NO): NO